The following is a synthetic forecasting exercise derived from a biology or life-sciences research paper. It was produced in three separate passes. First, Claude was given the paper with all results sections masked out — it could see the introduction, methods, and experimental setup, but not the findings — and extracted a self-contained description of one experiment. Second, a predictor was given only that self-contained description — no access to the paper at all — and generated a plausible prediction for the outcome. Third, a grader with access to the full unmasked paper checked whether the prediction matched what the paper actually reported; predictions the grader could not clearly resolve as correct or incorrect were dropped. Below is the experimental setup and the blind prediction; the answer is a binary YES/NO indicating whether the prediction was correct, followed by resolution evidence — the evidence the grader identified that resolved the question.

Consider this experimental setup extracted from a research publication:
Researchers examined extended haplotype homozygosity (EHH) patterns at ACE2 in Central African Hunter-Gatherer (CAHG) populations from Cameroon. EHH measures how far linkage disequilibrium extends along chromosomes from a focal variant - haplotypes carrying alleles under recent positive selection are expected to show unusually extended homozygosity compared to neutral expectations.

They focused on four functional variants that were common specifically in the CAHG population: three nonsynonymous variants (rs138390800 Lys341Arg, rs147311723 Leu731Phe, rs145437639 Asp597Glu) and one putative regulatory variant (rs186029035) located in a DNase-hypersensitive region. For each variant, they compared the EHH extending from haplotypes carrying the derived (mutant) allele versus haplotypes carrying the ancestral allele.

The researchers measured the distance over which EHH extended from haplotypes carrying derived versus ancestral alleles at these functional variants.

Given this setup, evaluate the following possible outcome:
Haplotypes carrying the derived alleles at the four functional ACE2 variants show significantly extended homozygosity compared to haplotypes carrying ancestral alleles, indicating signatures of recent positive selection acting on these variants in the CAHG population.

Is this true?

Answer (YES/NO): NO